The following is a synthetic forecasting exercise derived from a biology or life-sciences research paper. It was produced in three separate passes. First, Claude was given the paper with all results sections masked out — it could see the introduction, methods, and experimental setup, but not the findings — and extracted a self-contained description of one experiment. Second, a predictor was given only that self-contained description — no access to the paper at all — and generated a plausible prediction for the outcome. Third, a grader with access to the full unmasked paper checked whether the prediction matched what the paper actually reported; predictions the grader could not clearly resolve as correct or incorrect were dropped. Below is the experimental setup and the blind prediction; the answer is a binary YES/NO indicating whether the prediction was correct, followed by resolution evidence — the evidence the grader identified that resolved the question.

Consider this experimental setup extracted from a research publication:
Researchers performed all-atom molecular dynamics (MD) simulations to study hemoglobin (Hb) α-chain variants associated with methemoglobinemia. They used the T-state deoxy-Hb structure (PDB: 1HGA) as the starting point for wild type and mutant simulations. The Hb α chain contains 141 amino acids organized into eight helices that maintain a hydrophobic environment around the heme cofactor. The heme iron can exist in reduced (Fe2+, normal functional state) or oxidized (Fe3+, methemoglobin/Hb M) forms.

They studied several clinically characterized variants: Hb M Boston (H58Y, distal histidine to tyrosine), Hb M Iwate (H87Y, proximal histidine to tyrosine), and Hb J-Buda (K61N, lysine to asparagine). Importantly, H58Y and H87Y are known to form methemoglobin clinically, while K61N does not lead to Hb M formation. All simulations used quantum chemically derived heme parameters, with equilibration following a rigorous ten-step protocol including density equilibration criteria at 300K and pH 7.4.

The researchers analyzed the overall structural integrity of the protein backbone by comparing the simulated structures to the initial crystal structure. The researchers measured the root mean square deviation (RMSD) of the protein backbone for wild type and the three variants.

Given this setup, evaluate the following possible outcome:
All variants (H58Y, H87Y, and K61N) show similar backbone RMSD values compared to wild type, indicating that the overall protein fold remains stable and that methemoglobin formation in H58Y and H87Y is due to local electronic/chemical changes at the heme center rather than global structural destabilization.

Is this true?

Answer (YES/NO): NO